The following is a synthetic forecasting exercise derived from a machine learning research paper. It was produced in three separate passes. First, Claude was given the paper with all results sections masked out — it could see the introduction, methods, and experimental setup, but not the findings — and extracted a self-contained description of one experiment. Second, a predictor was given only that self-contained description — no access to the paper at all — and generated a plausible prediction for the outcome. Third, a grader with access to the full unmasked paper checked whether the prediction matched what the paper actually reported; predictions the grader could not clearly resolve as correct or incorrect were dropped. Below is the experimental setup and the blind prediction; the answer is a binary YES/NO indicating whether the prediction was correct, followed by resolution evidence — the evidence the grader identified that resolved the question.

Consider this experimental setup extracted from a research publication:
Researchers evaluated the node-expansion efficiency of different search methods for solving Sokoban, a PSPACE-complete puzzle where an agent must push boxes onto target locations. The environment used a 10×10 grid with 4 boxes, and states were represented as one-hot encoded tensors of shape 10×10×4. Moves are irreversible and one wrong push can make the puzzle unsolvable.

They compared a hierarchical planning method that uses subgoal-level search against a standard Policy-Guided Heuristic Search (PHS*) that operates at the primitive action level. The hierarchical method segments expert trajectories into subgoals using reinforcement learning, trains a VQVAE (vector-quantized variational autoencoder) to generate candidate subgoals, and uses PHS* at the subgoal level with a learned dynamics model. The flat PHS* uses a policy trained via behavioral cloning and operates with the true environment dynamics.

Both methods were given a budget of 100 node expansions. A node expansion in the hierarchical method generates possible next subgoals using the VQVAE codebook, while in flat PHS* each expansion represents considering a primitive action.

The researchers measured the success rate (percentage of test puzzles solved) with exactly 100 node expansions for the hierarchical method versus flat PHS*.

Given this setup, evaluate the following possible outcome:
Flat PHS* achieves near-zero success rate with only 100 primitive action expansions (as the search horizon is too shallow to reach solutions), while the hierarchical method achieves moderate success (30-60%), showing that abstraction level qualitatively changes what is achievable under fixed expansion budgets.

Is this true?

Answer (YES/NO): NO